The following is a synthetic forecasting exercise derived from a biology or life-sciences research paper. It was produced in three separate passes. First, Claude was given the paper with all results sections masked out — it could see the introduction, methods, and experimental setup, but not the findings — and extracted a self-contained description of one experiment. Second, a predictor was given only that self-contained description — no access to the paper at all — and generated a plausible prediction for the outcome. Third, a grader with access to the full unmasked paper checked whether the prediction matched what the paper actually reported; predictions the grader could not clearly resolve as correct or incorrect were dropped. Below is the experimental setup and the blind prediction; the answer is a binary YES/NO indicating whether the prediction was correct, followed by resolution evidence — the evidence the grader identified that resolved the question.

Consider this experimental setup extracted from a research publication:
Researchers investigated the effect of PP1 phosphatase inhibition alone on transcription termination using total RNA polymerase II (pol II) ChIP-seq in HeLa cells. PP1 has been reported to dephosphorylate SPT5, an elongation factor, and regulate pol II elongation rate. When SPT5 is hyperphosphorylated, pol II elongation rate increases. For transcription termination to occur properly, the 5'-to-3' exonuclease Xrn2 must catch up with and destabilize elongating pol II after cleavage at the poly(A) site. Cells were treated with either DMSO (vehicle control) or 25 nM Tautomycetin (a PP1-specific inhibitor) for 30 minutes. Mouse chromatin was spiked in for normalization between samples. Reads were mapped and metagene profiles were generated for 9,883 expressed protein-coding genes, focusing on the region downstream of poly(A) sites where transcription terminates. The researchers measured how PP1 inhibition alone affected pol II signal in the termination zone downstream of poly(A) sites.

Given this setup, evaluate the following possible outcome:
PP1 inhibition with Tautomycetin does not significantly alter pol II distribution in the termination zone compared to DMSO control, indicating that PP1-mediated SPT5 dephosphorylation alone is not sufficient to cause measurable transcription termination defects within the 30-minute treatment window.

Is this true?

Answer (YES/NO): NO